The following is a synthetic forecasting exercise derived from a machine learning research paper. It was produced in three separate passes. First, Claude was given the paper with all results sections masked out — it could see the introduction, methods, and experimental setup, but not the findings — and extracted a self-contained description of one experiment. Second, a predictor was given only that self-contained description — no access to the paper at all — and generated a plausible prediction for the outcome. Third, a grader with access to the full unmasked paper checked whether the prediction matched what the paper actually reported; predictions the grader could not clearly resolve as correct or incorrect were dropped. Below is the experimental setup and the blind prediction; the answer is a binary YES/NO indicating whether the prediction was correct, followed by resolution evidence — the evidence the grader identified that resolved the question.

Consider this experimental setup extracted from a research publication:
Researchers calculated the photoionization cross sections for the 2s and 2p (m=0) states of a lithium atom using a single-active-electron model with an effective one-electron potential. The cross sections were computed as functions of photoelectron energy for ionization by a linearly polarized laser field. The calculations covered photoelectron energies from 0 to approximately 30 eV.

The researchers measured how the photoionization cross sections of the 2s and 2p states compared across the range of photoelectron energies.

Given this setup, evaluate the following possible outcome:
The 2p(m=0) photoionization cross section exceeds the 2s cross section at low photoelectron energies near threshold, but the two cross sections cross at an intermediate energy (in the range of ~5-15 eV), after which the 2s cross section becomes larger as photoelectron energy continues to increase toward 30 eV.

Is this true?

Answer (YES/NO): NO